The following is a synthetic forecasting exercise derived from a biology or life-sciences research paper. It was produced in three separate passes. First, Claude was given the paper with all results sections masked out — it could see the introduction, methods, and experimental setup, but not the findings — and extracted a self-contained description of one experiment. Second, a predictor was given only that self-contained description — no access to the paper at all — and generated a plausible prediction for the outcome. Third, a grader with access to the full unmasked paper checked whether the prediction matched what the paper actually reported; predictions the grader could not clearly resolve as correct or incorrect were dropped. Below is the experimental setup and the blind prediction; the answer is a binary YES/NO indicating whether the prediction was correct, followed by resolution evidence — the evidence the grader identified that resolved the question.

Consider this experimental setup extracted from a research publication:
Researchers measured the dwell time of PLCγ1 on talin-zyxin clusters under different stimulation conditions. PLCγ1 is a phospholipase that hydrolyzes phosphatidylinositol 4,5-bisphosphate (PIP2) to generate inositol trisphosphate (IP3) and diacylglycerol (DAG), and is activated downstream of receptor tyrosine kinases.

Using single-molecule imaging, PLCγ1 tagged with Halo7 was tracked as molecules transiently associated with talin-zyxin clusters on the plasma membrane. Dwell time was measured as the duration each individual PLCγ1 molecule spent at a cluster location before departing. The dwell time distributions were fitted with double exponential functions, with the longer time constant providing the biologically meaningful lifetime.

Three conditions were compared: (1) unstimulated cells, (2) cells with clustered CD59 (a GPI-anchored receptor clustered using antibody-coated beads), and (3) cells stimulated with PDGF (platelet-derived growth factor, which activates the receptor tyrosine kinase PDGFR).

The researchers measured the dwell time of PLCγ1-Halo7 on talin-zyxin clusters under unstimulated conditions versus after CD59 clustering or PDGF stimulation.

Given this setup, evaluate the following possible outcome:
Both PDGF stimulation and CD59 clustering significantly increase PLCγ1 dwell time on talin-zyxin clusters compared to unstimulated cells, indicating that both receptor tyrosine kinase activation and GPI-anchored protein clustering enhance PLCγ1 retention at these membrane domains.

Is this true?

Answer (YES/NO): YES